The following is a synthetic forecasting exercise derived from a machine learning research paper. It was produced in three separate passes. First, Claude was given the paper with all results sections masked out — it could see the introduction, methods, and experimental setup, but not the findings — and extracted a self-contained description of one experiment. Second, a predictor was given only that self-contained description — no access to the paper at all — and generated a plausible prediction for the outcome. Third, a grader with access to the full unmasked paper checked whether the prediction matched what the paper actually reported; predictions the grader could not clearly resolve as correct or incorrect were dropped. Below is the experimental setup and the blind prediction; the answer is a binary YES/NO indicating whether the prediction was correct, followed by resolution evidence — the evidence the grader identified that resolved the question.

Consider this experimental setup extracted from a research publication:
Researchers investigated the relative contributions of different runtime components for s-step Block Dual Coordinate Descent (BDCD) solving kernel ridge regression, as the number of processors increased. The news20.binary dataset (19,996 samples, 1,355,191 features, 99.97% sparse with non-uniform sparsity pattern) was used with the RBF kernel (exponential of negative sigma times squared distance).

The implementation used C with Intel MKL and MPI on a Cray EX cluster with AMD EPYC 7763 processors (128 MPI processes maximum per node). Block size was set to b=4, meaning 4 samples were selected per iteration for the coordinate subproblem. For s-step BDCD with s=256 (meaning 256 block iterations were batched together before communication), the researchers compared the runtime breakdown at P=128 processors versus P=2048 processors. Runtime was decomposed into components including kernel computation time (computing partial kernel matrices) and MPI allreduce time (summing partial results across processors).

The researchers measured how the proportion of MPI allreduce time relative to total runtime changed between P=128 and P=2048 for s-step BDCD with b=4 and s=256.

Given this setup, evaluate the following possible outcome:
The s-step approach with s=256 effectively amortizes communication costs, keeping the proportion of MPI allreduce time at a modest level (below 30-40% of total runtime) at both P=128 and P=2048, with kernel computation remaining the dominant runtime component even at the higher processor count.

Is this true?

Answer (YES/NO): NO